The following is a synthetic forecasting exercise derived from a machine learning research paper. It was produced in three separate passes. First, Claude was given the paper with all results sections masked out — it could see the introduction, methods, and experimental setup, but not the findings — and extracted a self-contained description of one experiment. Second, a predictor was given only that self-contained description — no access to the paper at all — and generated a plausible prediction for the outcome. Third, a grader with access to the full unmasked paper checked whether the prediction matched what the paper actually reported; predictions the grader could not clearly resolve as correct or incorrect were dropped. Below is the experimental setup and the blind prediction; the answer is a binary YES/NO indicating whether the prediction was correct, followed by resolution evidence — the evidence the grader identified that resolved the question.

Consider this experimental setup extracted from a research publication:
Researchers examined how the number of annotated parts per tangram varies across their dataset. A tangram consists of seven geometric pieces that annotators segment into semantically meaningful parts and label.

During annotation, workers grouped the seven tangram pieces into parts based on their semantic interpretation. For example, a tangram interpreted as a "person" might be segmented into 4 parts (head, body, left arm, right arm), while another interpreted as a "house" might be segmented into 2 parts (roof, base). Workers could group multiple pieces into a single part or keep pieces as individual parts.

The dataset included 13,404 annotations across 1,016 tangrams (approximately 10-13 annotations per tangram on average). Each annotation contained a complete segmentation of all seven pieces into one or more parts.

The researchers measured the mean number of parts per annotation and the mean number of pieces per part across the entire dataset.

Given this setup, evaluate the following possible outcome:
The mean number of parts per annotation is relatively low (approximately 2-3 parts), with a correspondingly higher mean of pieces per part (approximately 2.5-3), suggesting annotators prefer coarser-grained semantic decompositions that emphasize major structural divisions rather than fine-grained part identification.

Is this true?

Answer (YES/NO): NO